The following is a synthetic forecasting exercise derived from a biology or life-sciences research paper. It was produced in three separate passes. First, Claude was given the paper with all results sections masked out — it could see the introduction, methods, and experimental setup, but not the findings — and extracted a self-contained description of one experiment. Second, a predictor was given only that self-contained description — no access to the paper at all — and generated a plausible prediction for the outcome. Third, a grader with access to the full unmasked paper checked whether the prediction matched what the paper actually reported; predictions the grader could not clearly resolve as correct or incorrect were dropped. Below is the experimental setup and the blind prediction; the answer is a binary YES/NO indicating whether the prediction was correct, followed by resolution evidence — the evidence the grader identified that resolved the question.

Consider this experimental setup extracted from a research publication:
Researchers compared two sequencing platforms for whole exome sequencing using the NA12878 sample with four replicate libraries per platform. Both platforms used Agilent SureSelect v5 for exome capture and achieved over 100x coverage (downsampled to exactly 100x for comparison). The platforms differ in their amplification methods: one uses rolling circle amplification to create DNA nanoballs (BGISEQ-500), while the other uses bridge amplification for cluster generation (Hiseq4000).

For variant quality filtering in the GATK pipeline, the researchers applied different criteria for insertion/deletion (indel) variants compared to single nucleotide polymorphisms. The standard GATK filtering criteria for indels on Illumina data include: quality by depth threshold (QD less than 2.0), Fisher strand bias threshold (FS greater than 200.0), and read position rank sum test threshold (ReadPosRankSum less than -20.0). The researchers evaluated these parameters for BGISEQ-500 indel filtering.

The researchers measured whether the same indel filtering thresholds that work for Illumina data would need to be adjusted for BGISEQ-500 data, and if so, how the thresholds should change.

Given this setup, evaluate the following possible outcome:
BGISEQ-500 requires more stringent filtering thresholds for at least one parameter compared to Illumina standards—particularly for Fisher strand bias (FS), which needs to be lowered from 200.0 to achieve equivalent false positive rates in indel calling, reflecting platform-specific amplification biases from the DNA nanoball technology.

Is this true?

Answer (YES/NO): NO